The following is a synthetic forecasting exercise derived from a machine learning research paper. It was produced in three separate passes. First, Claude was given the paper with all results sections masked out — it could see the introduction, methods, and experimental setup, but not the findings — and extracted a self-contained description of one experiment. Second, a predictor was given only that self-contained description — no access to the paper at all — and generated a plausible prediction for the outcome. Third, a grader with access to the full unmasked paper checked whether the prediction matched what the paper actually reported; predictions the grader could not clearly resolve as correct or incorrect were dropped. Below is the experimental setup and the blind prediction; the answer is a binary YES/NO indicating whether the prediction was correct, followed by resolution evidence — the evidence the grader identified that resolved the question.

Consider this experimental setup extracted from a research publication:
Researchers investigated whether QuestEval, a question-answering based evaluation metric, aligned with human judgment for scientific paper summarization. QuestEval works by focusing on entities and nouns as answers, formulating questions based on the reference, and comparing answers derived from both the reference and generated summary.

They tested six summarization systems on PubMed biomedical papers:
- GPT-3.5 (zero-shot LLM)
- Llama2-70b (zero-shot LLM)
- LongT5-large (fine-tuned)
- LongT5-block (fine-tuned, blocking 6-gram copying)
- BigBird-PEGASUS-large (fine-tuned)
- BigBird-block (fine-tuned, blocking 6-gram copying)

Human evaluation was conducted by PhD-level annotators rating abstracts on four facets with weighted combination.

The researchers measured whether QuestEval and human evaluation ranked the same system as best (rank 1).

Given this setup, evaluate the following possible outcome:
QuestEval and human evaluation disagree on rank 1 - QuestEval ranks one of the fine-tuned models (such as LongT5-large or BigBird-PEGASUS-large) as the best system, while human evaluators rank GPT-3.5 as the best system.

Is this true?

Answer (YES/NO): NO